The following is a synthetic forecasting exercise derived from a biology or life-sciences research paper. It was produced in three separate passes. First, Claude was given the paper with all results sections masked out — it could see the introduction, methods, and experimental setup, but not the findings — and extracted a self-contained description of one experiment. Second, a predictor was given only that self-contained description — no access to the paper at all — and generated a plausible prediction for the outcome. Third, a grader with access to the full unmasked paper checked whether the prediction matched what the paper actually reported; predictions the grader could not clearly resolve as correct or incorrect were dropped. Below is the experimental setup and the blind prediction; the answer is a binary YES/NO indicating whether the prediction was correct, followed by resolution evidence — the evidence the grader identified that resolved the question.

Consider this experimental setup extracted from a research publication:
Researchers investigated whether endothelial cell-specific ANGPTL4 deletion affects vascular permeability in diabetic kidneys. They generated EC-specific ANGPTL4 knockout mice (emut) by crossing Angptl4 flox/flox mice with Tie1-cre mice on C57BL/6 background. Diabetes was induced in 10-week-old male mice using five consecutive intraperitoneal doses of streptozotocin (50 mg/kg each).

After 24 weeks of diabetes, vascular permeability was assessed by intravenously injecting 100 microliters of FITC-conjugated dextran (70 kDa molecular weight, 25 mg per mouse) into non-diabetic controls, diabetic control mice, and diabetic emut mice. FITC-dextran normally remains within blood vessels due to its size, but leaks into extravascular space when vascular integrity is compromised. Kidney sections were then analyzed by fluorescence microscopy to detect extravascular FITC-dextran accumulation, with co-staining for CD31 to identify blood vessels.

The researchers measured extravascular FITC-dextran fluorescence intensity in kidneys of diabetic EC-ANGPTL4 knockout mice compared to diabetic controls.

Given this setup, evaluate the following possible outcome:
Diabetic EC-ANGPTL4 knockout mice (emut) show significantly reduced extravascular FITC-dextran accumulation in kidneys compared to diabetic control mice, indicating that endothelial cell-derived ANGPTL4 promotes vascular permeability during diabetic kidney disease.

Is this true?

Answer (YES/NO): YES